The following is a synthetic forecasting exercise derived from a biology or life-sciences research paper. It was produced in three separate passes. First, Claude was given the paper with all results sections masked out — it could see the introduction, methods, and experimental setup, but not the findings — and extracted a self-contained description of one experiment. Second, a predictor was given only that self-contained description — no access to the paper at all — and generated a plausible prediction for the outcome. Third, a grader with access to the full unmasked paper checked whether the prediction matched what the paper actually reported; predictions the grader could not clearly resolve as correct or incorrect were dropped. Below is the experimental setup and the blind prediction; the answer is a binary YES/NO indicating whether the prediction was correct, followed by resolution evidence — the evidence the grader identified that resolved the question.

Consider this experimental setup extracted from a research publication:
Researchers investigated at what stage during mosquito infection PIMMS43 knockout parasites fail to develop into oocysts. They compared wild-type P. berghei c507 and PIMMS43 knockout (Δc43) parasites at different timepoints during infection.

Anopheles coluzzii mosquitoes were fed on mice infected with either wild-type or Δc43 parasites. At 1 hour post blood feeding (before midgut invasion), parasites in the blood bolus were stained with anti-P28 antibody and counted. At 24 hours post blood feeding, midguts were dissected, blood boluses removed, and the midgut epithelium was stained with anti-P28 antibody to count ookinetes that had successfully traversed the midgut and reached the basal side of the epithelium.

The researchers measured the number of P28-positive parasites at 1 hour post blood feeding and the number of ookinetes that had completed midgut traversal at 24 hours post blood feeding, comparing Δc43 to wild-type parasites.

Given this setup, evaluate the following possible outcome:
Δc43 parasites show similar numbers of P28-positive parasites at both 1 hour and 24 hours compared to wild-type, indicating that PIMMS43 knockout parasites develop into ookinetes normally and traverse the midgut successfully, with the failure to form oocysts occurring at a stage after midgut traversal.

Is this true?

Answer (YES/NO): YES